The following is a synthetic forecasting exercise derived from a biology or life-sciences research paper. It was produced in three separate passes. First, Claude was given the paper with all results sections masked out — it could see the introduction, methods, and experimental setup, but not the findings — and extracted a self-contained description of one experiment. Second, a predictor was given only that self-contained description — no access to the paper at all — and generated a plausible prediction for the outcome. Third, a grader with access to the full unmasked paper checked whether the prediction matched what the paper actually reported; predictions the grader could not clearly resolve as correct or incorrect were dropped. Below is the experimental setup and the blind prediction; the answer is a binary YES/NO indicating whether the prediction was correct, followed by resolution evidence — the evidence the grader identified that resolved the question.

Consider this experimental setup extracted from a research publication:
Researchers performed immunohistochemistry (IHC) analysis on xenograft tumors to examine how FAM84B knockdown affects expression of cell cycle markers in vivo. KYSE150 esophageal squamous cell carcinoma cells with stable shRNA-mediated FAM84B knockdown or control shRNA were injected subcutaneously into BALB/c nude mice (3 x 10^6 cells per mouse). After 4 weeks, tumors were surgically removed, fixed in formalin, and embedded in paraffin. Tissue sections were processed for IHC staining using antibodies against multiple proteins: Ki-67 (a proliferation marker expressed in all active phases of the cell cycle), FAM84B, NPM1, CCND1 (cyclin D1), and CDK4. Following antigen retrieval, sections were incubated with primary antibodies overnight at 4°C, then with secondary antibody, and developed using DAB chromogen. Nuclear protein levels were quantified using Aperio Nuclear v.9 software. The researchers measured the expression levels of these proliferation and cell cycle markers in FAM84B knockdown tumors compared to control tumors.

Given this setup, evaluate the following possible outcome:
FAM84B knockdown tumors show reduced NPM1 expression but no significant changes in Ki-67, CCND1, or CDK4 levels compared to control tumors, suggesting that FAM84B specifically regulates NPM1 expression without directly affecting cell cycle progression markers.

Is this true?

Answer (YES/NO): NO